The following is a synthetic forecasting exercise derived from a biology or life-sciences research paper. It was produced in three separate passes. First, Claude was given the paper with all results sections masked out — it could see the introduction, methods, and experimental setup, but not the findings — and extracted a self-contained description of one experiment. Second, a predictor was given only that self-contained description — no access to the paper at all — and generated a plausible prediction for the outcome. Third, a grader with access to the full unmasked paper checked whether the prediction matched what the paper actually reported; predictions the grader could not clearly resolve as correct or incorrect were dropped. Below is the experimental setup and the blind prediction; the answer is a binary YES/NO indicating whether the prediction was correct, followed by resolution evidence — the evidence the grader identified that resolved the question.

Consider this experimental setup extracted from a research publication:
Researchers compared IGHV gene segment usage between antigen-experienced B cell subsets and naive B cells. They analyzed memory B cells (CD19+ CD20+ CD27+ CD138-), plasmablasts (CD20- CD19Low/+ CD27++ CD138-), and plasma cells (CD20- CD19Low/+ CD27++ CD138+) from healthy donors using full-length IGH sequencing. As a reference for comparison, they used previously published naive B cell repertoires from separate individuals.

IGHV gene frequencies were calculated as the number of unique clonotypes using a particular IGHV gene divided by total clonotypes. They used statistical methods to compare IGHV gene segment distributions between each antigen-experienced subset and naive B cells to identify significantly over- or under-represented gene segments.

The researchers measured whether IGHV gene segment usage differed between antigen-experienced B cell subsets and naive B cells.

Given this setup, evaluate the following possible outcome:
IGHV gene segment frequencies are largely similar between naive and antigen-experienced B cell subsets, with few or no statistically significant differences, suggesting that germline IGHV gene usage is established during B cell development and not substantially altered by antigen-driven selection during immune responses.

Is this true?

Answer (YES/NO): NO